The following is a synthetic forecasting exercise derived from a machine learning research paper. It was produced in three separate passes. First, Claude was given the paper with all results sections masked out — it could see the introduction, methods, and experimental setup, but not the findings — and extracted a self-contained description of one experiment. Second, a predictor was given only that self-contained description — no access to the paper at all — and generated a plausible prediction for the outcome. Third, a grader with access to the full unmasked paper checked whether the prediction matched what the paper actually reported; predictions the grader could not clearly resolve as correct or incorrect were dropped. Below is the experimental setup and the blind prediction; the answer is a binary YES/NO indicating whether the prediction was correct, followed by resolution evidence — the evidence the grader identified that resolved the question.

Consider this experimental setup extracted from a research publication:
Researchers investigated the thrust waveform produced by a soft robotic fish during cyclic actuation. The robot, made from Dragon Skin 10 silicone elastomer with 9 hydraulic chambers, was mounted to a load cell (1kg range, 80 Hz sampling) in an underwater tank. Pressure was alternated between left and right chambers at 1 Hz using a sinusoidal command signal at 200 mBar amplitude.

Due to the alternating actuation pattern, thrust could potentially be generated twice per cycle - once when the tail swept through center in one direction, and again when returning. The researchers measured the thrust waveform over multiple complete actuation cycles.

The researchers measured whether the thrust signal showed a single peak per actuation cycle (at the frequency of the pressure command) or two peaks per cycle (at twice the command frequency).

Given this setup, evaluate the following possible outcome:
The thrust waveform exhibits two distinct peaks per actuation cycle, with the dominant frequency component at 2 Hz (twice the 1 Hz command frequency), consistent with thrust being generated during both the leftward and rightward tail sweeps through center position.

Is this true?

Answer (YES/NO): YES